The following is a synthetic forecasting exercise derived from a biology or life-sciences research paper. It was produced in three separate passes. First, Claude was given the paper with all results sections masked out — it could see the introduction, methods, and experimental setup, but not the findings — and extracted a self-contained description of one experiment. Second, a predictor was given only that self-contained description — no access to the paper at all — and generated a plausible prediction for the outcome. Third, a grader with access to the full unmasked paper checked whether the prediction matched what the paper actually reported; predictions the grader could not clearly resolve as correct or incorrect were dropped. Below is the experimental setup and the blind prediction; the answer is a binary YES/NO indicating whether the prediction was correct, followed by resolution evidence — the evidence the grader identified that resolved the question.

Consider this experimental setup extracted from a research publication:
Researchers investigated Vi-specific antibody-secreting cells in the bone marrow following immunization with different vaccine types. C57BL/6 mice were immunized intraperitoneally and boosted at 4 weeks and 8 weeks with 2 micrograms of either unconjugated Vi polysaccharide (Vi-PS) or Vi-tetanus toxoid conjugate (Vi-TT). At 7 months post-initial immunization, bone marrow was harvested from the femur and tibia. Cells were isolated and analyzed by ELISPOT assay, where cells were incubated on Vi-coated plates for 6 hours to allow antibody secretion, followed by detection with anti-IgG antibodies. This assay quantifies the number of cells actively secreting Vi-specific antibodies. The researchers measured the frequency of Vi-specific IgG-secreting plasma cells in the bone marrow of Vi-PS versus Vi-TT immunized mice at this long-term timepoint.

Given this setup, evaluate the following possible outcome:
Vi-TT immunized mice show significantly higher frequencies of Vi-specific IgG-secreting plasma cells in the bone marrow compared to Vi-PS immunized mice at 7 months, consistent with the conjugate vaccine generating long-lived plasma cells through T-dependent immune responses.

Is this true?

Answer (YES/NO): YES